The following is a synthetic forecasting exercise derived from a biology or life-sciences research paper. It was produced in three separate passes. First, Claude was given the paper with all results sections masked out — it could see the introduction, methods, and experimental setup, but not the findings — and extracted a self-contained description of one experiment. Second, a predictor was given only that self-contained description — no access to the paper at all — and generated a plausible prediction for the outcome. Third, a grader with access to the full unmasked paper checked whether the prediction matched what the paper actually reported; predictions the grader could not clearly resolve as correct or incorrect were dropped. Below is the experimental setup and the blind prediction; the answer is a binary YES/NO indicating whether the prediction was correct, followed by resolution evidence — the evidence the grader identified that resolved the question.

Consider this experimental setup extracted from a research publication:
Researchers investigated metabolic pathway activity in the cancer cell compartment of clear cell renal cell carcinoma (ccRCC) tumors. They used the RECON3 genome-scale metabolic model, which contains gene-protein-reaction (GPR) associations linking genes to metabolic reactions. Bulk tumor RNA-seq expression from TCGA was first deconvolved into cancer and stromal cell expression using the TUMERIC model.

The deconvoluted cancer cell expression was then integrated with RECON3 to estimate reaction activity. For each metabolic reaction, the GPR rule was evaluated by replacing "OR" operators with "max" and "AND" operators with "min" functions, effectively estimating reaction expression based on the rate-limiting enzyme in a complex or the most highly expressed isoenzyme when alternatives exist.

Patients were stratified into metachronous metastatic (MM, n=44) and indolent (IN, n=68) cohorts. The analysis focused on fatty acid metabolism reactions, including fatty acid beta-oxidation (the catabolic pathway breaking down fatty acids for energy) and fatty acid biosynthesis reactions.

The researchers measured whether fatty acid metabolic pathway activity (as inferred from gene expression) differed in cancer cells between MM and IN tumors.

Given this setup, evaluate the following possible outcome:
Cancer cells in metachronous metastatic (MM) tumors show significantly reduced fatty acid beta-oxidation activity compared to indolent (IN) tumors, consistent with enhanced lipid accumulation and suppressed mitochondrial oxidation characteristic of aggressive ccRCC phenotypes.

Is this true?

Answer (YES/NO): YES